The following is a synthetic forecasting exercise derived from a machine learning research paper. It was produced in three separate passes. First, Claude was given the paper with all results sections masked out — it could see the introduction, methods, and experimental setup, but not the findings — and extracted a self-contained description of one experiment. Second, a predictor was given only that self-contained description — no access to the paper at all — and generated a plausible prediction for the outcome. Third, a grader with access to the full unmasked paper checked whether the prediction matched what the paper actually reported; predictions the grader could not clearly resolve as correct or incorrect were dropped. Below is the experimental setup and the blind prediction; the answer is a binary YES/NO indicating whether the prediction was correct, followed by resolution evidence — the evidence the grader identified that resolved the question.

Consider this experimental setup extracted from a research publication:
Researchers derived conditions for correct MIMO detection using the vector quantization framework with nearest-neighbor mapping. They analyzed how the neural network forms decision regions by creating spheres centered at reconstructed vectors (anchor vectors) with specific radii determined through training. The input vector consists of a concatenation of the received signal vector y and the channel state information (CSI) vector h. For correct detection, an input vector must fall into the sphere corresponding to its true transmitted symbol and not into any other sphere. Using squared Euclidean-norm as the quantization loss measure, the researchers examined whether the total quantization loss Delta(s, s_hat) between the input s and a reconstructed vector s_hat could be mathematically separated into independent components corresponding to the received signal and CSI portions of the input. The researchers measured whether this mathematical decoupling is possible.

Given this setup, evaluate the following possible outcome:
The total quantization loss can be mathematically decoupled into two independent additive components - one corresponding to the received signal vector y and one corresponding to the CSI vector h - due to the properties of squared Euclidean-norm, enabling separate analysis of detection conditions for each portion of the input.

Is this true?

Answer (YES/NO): YES